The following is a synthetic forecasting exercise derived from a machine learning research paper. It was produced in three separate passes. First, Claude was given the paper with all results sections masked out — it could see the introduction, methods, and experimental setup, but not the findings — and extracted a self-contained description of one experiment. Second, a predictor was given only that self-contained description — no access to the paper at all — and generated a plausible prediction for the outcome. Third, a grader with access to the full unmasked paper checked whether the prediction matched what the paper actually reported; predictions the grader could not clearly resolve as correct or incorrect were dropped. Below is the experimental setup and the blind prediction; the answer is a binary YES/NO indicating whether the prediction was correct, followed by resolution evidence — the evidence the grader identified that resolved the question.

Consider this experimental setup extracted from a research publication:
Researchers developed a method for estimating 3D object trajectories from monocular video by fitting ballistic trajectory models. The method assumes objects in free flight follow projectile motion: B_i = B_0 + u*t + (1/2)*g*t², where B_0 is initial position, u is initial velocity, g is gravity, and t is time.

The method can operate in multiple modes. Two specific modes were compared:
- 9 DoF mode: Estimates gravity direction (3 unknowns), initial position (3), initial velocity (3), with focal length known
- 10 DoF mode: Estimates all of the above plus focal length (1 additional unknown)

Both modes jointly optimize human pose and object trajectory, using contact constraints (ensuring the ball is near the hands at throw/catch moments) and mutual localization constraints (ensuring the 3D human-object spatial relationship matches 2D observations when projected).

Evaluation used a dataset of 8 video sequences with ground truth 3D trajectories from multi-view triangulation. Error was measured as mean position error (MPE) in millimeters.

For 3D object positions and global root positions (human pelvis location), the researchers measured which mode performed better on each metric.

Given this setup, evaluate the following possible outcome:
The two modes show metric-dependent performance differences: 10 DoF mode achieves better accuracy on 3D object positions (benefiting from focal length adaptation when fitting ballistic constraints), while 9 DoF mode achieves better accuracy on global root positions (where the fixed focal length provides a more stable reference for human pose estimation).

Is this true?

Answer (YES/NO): YES